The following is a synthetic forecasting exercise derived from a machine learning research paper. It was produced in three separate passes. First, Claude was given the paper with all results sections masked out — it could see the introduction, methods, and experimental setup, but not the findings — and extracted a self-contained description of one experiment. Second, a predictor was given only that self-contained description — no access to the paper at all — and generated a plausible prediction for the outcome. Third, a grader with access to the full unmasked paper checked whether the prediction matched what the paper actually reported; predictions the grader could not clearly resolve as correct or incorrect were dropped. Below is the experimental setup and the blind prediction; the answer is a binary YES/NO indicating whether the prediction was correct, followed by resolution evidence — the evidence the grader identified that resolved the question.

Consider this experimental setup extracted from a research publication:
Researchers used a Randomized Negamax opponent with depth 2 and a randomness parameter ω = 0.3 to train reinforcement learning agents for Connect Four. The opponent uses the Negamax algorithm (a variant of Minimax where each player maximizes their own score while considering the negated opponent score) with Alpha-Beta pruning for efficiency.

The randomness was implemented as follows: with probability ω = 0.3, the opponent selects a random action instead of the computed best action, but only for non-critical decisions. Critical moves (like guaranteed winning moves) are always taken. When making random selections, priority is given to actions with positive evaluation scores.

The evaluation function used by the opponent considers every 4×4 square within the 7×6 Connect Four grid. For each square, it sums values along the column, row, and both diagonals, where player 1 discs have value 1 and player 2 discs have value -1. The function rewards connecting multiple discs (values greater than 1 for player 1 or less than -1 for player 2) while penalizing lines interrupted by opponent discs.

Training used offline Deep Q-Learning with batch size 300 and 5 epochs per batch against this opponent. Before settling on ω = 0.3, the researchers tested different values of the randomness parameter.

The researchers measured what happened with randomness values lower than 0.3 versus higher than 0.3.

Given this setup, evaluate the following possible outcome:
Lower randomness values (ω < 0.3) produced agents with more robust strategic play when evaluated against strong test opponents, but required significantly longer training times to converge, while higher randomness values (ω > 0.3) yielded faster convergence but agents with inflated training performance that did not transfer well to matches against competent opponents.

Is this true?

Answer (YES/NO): NO